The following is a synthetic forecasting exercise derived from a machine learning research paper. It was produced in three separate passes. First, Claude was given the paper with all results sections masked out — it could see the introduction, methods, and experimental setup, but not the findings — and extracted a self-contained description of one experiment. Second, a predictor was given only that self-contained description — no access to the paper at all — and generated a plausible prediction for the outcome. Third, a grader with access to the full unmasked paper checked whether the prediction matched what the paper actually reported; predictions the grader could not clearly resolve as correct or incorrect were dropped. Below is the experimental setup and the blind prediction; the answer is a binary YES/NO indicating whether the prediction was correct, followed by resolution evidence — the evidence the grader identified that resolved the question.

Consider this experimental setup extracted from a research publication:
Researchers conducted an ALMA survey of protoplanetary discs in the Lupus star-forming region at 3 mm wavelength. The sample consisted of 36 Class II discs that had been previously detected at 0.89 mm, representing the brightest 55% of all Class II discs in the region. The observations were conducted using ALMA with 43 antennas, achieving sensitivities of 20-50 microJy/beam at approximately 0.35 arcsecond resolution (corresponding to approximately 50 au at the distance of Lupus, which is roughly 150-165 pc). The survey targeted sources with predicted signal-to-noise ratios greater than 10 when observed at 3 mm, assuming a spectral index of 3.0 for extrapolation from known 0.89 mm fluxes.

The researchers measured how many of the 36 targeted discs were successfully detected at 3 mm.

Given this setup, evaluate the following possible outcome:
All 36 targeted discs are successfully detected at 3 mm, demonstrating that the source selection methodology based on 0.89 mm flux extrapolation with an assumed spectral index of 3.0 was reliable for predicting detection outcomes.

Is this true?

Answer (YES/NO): NO